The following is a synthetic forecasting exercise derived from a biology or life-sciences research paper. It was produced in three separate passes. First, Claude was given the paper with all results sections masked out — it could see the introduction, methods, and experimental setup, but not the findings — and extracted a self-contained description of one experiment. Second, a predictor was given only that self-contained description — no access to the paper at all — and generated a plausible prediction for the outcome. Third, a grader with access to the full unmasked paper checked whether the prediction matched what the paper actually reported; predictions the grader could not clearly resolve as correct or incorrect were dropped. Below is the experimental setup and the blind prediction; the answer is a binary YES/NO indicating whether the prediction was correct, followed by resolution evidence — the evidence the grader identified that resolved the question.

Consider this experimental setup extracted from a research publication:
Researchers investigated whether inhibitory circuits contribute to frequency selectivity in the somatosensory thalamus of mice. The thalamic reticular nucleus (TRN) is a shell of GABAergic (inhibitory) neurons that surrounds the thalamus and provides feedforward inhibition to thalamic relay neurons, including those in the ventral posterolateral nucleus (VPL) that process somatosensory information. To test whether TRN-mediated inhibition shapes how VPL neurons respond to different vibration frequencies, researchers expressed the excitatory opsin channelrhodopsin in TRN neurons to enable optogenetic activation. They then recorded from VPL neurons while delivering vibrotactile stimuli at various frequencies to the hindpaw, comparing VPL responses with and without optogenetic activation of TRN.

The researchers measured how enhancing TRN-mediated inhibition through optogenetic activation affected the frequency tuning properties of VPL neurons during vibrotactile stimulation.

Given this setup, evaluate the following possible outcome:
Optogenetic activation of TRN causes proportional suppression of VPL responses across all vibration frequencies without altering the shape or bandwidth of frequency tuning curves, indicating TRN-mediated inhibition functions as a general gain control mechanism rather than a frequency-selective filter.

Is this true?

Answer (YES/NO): NO